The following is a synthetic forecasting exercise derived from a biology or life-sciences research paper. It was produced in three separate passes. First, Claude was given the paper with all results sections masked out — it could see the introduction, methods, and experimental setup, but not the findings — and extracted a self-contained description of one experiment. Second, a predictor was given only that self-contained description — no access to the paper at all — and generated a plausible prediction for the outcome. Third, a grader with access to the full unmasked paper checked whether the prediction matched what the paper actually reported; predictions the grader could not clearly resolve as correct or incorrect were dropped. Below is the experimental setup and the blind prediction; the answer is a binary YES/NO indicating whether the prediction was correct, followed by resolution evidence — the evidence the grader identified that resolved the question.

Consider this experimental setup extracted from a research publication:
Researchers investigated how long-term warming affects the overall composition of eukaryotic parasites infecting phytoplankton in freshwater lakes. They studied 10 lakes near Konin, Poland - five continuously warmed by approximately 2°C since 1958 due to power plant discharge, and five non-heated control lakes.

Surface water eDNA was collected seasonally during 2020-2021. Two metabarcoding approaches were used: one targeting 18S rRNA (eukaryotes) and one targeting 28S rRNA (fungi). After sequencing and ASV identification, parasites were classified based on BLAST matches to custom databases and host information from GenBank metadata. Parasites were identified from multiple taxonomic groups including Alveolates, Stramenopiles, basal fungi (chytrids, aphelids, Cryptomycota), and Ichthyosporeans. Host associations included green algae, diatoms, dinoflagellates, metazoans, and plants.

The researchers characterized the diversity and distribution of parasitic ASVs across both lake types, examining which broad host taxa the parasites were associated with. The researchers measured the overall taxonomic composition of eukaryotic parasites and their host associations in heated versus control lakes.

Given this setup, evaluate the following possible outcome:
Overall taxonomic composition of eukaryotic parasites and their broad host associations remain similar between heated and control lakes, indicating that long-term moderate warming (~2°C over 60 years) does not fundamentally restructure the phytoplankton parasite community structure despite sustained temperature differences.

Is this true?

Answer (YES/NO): NO